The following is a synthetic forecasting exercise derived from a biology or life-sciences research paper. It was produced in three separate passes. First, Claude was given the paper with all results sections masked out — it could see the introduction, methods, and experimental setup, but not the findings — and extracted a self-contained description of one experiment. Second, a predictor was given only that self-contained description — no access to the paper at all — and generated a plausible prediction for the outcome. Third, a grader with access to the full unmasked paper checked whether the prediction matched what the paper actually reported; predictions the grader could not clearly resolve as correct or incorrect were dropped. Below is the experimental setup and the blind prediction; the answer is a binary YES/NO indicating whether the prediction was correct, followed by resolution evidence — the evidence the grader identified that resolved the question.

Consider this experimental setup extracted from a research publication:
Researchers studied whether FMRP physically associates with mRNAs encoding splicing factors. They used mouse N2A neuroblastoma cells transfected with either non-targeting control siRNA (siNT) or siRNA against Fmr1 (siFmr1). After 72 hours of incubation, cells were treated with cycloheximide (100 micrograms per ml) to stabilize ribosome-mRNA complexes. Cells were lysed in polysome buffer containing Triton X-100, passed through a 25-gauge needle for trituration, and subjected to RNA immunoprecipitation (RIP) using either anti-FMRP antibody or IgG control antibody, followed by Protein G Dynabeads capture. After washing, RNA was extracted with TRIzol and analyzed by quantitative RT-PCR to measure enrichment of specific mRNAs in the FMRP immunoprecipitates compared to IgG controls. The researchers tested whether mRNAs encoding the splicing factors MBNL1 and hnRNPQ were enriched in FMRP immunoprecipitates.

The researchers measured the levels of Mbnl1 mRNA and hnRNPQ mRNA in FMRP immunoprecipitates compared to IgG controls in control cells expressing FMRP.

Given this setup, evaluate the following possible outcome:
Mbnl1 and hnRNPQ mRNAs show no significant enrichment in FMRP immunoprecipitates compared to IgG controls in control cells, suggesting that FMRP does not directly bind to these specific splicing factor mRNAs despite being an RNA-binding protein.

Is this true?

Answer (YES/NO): NO